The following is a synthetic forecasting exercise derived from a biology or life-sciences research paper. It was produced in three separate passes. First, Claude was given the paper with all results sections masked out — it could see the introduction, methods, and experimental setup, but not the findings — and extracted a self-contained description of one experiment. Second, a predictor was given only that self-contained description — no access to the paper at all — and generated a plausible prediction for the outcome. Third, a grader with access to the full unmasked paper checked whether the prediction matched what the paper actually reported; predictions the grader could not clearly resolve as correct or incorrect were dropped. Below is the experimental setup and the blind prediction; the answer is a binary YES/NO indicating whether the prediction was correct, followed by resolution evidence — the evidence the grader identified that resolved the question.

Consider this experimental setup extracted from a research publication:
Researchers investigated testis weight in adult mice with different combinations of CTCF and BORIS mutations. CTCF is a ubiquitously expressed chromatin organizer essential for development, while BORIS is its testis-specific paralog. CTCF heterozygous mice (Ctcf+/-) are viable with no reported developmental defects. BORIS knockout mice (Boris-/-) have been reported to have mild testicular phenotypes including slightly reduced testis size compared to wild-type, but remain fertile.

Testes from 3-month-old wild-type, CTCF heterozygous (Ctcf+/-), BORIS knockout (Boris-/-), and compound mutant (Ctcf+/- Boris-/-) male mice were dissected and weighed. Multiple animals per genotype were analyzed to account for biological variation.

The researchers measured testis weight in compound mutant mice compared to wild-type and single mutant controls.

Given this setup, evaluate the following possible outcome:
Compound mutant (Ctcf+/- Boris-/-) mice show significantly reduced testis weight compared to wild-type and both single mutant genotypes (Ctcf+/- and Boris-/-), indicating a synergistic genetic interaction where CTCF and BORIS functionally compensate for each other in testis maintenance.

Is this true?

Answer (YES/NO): YES